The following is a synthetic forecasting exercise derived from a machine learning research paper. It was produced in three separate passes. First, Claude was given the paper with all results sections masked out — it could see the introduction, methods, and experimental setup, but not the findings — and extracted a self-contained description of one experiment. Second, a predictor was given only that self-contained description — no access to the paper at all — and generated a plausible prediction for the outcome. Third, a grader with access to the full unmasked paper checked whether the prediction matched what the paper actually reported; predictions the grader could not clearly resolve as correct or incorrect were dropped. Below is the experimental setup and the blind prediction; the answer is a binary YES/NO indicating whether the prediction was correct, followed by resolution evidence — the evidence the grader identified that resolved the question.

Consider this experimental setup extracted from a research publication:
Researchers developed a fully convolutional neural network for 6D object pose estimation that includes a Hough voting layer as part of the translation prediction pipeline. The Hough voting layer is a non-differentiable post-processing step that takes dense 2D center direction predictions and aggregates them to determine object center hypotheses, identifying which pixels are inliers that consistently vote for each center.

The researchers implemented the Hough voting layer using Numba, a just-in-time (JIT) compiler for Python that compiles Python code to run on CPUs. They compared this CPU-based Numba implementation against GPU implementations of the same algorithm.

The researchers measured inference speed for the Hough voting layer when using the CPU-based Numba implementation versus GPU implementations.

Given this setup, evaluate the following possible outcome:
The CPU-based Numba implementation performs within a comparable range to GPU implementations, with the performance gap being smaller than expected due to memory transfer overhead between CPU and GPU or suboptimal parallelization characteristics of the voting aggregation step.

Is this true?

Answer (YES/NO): NO